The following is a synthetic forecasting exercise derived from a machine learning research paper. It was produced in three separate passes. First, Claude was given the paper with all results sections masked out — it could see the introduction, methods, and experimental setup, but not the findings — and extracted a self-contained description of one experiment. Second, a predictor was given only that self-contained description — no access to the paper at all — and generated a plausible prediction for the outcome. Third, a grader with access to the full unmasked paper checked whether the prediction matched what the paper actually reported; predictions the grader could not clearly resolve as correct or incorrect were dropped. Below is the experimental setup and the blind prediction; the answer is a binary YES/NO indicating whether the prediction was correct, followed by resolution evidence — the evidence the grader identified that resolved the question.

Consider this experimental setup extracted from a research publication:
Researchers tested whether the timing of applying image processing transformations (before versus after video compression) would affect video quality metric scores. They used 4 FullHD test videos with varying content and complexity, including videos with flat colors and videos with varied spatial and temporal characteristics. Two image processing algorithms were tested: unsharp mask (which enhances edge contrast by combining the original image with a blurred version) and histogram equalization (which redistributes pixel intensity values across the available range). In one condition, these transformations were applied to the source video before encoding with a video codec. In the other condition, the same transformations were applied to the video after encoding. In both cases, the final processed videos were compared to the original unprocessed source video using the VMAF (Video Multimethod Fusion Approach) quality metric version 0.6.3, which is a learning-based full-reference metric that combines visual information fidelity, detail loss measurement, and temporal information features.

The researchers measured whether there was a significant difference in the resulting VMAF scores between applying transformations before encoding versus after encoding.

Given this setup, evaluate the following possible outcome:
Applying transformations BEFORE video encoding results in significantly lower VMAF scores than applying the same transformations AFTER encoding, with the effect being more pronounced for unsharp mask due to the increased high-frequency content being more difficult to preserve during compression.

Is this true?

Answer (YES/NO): NO